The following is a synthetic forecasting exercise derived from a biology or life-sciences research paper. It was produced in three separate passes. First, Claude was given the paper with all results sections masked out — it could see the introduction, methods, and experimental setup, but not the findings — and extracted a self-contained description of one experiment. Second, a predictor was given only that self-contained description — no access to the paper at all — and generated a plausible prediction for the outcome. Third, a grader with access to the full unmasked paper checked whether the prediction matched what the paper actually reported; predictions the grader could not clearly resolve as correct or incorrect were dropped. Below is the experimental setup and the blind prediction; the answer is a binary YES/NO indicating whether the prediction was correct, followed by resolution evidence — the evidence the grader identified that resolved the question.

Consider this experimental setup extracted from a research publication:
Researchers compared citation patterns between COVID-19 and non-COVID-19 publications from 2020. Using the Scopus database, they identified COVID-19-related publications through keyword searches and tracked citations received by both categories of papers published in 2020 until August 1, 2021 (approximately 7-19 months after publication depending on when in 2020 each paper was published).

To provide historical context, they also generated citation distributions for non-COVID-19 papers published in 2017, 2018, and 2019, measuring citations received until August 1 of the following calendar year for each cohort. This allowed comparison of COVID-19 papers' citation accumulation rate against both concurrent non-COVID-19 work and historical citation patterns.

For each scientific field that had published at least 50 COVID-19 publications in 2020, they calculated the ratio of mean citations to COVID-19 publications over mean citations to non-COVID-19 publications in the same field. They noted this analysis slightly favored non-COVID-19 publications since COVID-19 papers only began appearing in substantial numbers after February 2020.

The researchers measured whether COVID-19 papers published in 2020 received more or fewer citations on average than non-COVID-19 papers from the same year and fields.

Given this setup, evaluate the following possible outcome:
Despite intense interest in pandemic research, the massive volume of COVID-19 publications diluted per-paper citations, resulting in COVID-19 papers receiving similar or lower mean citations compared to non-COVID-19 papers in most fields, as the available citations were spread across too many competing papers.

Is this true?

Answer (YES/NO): NO